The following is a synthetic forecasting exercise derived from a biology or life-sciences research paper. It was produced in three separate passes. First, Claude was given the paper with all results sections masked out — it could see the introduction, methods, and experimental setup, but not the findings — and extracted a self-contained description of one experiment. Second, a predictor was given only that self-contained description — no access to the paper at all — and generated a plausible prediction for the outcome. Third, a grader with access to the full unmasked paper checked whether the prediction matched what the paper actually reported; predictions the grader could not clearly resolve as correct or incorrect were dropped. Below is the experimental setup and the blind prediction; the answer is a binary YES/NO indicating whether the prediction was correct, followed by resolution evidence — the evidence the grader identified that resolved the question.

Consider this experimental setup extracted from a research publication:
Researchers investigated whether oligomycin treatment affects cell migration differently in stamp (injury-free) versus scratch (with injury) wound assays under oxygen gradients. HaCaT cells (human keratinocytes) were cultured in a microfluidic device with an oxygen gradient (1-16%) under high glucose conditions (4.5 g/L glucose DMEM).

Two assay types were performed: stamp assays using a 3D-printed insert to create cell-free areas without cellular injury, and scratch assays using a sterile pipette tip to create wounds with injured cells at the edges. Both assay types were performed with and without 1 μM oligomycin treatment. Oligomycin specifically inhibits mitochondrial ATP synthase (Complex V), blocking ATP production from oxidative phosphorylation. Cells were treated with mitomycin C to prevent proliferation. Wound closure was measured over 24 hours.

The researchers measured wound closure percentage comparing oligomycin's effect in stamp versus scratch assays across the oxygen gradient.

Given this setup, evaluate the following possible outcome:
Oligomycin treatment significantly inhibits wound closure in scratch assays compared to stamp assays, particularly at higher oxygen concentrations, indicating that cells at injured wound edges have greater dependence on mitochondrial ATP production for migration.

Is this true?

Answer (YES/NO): NO